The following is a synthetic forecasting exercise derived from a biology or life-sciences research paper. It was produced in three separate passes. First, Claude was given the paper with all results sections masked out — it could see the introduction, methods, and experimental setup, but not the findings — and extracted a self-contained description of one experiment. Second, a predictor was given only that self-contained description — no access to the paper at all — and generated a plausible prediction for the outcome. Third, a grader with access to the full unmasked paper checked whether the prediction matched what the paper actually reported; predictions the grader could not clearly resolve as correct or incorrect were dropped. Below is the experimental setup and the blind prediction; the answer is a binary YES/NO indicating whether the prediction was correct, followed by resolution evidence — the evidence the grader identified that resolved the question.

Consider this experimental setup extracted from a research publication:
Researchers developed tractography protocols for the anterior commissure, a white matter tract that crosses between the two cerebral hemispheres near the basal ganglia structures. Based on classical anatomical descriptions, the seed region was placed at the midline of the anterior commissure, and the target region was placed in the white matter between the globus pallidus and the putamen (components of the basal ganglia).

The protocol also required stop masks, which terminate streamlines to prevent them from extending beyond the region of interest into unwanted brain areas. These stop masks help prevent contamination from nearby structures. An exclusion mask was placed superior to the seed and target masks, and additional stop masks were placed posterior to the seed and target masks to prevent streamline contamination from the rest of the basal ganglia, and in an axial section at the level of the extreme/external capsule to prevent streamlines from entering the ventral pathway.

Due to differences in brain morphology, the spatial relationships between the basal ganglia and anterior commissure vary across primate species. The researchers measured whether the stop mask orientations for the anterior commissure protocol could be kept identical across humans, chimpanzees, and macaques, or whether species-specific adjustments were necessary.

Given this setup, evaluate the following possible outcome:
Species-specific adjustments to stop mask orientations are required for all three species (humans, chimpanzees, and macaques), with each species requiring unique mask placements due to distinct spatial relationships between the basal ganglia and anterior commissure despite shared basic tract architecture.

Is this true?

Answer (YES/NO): YES